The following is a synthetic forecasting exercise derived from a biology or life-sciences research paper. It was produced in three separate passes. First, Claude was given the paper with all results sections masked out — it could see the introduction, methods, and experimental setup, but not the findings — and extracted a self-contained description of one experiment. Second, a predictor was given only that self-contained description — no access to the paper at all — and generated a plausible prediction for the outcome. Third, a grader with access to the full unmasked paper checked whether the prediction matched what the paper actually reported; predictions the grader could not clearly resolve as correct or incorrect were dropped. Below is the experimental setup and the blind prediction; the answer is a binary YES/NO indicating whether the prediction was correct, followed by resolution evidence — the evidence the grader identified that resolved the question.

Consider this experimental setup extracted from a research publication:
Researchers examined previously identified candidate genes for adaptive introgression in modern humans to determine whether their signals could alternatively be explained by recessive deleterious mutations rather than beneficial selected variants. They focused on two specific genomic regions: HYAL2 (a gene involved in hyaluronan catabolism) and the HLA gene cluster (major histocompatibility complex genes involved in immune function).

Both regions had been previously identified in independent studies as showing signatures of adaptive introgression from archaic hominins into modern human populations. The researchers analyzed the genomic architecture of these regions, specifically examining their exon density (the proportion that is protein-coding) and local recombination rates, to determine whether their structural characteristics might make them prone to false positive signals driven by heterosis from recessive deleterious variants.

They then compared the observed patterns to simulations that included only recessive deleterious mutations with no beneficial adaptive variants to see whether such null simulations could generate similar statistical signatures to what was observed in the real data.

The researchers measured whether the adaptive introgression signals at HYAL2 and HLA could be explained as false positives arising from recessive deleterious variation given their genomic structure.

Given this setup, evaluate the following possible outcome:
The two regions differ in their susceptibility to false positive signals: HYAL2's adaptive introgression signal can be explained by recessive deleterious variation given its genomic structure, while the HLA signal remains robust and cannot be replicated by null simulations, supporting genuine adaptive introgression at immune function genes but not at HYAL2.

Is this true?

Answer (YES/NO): NO